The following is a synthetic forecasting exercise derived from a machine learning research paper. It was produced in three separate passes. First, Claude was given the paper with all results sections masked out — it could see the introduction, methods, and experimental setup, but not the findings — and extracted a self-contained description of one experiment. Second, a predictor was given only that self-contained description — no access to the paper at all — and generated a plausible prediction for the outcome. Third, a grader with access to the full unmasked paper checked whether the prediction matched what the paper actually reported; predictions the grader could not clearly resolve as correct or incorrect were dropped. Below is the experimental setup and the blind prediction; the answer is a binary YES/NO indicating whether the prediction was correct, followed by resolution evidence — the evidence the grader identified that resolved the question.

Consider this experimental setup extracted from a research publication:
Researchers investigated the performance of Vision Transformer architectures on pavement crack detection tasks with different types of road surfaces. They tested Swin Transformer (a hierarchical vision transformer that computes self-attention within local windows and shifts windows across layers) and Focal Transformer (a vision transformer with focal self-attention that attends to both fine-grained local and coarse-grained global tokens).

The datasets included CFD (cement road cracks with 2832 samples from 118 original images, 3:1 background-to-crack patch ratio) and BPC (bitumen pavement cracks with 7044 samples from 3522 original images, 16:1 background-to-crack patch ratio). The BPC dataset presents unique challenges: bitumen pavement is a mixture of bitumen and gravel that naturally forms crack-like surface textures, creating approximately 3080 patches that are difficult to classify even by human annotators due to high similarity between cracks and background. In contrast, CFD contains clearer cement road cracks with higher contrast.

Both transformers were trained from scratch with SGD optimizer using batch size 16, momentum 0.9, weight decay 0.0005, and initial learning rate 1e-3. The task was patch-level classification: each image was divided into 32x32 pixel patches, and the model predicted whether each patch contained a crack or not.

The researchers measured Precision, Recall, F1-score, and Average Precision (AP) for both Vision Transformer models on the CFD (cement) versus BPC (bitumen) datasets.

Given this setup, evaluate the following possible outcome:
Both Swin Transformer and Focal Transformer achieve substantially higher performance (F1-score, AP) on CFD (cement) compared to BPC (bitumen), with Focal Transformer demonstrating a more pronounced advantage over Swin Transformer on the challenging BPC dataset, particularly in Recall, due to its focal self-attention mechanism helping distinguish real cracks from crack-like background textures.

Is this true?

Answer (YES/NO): NO